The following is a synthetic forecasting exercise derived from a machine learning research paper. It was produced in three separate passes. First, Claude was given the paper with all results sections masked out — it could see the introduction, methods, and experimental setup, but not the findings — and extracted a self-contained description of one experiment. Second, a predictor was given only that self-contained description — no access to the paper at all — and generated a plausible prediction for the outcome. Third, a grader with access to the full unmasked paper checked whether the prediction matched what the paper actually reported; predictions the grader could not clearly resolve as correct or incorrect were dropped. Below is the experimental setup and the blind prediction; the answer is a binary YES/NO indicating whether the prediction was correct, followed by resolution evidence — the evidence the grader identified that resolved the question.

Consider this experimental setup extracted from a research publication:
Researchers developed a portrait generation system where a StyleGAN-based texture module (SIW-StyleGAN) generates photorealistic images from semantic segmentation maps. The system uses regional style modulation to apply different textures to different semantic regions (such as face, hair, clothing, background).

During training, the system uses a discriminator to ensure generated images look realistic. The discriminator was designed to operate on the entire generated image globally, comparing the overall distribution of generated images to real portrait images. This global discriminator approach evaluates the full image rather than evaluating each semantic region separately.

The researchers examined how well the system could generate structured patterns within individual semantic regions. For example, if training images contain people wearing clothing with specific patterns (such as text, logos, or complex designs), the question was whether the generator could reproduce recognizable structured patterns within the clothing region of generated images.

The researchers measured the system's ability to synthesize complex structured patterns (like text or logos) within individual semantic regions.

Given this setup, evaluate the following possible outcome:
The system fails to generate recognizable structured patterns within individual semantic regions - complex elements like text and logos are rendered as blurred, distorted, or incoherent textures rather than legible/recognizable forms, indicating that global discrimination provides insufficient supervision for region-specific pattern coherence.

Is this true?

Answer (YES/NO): YES